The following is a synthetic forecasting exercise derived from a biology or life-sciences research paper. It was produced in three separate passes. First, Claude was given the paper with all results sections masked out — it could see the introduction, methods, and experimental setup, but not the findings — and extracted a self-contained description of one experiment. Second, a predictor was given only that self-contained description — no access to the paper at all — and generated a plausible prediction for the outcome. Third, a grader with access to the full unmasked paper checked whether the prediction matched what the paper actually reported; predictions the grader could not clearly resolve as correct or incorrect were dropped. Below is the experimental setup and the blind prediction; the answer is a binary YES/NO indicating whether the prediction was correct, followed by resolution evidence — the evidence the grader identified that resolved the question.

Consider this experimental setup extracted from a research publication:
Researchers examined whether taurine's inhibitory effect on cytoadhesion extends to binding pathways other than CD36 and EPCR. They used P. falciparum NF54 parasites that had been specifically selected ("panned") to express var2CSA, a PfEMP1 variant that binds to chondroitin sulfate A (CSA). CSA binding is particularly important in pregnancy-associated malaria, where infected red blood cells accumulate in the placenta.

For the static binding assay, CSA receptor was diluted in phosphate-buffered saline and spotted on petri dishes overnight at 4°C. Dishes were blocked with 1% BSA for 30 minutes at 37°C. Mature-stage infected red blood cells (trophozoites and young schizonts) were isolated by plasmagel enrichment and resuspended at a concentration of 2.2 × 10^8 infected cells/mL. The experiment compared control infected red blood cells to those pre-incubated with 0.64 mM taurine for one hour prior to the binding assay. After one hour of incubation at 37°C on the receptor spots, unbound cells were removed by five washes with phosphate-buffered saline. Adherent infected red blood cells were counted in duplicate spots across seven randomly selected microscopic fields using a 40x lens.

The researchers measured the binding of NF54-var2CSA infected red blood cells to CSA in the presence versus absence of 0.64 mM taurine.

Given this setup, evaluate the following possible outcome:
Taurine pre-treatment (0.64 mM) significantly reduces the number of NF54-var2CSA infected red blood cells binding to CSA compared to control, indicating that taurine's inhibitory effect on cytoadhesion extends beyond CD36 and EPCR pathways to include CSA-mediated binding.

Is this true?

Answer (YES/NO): YES